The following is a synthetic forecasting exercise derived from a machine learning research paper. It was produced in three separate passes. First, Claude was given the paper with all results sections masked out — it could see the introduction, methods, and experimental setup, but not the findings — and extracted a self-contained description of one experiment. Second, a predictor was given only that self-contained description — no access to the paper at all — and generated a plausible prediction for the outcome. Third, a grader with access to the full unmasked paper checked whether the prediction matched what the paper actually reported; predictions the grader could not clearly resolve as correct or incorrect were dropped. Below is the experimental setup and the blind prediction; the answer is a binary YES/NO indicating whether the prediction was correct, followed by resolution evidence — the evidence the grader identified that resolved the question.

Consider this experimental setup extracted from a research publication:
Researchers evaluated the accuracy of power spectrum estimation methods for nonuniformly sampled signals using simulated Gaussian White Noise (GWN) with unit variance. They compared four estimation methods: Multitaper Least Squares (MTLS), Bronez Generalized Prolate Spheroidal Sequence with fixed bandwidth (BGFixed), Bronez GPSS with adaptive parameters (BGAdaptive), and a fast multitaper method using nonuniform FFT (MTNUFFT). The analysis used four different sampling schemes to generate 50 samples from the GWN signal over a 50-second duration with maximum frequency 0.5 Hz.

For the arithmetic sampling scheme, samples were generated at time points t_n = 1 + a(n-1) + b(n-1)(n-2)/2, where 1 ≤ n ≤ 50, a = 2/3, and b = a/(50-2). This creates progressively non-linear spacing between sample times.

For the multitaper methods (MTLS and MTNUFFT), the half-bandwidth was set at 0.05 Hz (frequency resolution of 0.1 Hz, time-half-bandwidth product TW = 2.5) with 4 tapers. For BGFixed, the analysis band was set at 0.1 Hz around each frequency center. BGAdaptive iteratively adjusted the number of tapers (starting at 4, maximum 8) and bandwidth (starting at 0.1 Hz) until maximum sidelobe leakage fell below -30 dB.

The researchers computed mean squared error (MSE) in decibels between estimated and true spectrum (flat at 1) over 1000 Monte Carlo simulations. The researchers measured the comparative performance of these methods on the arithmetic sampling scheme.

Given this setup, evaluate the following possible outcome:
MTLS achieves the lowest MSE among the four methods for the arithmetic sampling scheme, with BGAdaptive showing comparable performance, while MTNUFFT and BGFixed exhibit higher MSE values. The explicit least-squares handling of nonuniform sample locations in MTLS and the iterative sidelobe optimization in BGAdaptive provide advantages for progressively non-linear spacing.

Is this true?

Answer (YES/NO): NO